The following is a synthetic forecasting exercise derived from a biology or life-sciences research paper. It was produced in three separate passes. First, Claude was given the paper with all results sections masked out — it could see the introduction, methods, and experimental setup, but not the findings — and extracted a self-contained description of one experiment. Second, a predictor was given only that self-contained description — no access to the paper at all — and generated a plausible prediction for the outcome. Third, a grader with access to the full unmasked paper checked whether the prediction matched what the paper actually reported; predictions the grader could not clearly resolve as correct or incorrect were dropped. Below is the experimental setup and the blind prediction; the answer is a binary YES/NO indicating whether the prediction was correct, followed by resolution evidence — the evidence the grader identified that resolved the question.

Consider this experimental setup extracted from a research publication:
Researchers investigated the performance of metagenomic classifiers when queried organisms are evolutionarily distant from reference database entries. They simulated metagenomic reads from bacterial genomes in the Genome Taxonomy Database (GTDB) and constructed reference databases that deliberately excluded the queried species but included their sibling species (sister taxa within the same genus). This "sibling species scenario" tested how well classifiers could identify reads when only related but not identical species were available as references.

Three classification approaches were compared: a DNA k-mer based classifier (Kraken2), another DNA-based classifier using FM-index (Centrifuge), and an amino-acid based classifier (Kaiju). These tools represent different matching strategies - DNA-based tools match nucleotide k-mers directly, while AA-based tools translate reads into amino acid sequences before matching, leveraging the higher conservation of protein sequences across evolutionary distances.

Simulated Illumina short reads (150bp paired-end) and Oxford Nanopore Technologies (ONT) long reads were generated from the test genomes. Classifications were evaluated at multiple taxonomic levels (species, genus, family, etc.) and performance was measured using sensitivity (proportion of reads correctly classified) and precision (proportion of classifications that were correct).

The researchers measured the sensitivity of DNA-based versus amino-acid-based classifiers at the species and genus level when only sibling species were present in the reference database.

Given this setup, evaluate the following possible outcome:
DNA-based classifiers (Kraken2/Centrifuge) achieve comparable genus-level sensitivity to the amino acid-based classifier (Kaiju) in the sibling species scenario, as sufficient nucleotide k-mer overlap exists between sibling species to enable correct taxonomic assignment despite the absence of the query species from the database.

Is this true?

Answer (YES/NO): NO